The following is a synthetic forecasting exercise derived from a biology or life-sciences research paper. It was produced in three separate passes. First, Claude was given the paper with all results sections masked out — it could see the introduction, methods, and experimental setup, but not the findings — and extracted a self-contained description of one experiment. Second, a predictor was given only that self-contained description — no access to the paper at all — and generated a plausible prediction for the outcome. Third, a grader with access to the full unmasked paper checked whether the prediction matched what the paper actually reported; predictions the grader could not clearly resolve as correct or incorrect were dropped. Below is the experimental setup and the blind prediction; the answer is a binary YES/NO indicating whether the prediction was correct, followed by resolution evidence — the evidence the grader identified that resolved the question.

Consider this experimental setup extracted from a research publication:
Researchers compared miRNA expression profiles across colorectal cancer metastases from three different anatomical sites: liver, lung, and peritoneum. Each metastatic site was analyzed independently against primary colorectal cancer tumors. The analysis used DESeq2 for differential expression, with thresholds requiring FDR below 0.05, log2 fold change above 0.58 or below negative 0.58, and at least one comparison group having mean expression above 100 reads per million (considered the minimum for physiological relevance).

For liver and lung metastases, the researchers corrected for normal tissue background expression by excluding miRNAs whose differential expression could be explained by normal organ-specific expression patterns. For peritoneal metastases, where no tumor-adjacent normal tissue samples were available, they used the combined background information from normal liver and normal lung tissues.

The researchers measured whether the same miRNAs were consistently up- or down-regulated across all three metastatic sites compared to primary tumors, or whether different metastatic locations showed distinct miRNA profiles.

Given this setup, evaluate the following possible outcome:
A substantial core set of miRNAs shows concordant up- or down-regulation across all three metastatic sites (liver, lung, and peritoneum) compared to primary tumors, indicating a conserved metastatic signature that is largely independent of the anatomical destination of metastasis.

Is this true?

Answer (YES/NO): NO